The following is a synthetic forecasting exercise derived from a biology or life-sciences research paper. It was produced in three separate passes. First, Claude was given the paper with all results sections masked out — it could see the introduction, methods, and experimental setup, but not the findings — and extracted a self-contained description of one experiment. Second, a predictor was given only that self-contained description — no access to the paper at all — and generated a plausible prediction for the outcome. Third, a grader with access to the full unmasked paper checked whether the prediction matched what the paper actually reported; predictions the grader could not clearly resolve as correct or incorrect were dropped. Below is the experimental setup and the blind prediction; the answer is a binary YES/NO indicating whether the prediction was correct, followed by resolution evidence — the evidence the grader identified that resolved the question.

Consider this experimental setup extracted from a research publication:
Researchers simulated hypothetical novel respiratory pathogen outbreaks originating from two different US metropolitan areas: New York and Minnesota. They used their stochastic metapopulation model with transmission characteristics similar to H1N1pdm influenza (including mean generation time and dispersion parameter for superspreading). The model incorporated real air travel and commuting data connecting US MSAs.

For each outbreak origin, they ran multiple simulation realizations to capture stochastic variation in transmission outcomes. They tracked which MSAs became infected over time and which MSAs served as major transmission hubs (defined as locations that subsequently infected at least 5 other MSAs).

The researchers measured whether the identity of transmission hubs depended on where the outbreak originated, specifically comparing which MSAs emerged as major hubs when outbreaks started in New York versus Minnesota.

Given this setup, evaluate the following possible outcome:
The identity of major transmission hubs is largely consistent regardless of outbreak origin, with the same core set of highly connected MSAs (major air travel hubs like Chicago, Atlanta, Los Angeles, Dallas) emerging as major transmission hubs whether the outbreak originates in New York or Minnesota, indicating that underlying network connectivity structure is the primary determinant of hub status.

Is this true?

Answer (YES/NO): NO